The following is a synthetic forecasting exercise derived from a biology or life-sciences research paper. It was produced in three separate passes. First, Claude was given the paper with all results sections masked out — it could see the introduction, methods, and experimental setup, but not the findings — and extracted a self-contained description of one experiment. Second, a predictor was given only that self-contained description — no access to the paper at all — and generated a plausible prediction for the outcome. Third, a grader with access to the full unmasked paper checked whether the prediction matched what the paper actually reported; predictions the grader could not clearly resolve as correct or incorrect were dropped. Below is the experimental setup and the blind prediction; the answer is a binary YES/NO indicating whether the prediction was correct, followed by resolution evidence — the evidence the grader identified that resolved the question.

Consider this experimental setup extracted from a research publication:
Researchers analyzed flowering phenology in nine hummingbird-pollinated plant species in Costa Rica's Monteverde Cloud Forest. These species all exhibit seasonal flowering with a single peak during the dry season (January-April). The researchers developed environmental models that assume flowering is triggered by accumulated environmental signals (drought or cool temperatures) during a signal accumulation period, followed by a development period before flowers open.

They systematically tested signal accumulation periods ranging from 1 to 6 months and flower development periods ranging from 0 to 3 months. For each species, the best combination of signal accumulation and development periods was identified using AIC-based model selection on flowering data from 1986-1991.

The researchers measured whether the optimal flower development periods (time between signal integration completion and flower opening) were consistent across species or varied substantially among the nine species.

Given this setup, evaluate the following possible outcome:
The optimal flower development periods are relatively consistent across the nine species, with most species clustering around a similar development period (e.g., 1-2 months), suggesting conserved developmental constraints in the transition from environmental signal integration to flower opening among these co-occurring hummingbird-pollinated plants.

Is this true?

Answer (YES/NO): NO